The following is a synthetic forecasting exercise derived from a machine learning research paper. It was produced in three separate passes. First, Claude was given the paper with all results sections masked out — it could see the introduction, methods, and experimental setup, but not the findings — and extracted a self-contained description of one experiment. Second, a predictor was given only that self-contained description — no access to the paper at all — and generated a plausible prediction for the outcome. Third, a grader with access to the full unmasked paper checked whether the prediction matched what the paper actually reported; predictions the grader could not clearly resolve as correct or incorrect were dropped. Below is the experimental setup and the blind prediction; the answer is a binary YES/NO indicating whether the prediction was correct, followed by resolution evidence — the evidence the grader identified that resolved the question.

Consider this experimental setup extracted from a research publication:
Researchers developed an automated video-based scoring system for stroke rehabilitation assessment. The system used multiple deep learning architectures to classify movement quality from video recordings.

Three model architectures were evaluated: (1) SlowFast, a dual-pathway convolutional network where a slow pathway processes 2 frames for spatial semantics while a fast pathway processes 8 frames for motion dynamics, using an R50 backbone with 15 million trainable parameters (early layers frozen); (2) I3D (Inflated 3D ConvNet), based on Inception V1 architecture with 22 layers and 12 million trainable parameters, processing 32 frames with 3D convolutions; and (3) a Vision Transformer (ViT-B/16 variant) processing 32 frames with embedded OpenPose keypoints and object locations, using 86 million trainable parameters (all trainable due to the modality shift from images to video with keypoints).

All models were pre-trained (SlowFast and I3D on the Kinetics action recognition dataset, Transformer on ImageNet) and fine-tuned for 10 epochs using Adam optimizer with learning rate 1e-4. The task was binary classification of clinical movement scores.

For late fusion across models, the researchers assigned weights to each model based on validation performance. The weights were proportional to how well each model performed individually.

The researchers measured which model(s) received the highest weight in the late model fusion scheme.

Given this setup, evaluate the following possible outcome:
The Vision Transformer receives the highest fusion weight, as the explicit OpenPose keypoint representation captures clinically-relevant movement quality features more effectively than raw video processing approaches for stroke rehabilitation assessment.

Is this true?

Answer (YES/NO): NO